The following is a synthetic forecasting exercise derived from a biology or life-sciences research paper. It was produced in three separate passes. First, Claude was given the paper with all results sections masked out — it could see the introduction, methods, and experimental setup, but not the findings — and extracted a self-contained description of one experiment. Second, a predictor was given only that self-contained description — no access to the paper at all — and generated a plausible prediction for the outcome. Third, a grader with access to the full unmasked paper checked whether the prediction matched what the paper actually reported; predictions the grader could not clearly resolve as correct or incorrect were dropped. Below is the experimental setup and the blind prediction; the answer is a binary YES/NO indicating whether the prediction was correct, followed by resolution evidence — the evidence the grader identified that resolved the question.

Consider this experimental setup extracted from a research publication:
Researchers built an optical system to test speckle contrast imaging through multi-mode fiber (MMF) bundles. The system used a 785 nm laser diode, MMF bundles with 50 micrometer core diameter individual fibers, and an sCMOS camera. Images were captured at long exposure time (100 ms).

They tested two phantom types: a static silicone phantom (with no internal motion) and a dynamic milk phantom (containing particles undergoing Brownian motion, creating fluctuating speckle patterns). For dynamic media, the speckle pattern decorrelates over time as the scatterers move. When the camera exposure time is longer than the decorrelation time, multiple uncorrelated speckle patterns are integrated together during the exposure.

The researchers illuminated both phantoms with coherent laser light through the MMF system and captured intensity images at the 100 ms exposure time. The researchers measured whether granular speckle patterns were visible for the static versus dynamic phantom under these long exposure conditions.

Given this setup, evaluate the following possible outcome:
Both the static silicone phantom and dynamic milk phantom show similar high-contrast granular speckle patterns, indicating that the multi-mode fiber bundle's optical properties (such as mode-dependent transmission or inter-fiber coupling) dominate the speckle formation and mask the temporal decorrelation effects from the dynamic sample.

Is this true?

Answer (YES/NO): NO